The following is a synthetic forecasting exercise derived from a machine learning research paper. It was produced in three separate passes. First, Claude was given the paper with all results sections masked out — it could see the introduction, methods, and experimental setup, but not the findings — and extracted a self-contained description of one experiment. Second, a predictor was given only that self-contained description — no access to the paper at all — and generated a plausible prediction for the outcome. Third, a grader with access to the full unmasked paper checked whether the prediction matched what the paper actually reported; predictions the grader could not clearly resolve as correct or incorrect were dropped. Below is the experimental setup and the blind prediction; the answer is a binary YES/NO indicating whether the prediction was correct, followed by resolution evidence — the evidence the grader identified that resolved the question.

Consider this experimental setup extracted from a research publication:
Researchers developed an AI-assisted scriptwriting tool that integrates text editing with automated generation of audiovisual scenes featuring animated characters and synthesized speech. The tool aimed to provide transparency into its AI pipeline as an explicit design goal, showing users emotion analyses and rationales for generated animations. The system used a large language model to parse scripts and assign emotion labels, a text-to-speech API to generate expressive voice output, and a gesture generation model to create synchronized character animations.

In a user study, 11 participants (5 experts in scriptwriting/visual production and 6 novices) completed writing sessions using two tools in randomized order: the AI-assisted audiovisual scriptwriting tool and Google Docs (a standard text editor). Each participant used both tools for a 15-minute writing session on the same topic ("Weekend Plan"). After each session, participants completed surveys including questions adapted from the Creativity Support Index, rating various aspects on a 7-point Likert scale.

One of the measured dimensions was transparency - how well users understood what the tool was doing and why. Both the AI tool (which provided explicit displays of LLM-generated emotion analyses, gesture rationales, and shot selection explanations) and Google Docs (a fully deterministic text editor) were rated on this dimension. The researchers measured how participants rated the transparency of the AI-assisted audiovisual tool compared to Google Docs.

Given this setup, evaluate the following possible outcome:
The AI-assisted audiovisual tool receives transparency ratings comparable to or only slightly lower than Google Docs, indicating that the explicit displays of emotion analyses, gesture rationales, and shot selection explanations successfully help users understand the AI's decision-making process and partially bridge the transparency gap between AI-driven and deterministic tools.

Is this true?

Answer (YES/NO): NO